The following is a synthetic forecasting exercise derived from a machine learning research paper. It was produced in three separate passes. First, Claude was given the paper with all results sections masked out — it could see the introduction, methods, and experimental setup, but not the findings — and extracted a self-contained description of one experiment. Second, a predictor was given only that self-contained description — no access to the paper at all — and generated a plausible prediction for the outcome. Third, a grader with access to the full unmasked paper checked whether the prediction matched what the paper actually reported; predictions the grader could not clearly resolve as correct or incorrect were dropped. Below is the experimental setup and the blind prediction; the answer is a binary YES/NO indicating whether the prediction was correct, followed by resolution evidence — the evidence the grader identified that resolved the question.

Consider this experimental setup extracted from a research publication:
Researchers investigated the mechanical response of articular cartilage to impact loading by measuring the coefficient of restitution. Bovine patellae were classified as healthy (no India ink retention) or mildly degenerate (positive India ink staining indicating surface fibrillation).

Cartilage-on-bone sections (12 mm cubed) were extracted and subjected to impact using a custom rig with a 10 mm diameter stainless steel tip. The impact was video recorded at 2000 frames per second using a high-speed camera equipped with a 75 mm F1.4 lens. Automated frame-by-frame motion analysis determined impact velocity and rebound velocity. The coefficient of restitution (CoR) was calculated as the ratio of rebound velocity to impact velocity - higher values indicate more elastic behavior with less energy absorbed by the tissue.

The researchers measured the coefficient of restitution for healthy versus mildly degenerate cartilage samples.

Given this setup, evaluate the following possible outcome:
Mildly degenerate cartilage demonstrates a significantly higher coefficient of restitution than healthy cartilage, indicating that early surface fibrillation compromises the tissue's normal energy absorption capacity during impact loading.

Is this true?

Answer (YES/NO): NO